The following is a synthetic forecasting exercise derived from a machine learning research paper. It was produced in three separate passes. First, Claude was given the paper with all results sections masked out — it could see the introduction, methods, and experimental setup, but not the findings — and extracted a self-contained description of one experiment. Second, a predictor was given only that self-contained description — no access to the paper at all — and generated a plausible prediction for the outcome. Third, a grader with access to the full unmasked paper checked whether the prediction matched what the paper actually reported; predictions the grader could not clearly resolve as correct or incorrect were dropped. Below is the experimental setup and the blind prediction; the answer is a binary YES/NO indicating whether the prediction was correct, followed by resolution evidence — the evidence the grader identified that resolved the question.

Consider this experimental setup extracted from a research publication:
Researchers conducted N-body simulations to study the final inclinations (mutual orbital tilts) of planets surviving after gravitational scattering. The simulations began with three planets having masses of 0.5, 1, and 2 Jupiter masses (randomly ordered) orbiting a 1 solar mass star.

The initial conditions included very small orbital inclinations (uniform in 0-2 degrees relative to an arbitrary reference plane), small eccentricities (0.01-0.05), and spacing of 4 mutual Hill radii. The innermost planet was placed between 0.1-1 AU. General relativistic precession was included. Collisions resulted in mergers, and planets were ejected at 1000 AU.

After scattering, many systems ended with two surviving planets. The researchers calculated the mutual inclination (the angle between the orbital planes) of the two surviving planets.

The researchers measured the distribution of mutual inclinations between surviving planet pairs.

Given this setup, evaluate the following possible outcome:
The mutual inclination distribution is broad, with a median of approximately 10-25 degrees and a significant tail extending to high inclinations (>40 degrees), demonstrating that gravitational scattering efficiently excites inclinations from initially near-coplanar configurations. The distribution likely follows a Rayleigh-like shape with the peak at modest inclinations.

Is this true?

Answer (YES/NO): NO